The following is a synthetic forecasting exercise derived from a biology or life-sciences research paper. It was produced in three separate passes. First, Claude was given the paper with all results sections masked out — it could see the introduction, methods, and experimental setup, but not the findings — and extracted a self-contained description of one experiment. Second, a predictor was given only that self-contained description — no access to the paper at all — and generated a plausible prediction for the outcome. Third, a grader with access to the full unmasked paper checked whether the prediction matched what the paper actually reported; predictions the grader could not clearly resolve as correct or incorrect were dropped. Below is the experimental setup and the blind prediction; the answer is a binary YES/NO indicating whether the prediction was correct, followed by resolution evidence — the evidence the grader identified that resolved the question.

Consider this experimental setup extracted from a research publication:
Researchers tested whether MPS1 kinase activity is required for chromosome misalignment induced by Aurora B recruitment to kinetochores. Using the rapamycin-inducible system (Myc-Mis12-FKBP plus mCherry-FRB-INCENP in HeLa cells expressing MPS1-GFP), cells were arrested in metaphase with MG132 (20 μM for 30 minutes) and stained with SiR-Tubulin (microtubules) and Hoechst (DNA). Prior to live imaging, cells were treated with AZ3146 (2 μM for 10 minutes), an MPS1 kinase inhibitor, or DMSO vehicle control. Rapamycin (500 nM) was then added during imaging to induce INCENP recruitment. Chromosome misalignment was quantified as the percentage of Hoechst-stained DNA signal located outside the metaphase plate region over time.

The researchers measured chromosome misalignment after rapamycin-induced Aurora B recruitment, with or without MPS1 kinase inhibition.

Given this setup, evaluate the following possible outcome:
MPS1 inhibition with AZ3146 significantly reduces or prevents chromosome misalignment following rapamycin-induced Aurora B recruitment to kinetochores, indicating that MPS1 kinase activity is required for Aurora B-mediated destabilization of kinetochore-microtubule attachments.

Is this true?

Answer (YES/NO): YES